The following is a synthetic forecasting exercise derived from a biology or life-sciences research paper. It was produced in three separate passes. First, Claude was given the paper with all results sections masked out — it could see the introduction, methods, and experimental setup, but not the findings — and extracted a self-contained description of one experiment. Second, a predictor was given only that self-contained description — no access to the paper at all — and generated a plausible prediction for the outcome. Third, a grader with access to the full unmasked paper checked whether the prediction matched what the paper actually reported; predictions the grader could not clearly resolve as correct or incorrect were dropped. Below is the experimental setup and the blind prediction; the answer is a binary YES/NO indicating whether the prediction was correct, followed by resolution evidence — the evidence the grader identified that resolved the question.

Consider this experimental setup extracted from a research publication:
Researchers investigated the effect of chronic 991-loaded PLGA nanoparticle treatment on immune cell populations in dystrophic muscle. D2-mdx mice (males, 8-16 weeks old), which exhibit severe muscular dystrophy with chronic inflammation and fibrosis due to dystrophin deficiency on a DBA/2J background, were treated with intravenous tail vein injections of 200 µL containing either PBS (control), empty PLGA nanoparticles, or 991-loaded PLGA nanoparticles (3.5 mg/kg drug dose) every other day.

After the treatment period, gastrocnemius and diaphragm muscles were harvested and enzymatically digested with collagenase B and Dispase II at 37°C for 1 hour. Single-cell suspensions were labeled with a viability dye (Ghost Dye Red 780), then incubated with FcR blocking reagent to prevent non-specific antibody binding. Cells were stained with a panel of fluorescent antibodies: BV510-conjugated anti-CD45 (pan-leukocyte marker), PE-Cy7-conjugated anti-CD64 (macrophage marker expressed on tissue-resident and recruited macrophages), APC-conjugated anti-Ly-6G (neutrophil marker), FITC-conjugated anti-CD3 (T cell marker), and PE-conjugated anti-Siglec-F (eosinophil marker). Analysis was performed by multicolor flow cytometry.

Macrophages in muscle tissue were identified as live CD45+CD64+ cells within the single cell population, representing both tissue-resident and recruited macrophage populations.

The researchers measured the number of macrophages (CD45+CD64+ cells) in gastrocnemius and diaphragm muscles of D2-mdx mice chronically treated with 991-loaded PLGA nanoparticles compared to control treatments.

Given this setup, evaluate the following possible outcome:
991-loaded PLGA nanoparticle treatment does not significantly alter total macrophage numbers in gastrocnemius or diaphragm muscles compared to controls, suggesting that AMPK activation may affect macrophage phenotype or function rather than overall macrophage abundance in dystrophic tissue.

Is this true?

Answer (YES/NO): NO